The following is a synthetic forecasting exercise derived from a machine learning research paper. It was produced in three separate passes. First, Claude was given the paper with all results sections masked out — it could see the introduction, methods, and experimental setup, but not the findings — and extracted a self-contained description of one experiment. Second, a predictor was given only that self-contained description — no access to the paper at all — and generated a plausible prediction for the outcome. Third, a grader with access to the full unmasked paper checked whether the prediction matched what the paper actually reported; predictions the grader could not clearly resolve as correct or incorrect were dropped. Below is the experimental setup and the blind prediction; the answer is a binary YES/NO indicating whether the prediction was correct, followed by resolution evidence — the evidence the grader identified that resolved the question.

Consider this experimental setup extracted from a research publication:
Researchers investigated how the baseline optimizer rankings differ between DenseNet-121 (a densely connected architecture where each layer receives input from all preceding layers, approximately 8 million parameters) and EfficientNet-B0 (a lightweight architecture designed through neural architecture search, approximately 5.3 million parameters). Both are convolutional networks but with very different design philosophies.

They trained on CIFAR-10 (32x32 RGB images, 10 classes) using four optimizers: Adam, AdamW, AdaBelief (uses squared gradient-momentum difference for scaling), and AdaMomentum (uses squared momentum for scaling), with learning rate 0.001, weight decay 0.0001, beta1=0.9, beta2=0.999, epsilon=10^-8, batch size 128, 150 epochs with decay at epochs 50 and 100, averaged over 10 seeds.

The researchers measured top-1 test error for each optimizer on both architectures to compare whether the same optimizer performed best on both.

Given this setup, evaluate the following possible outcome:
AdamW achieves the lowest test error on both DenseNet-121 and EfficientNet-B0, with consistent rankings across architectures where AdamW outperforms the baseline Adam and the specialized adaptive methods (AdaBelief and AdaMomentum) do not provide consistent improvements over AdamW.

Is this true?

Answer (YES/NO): NO